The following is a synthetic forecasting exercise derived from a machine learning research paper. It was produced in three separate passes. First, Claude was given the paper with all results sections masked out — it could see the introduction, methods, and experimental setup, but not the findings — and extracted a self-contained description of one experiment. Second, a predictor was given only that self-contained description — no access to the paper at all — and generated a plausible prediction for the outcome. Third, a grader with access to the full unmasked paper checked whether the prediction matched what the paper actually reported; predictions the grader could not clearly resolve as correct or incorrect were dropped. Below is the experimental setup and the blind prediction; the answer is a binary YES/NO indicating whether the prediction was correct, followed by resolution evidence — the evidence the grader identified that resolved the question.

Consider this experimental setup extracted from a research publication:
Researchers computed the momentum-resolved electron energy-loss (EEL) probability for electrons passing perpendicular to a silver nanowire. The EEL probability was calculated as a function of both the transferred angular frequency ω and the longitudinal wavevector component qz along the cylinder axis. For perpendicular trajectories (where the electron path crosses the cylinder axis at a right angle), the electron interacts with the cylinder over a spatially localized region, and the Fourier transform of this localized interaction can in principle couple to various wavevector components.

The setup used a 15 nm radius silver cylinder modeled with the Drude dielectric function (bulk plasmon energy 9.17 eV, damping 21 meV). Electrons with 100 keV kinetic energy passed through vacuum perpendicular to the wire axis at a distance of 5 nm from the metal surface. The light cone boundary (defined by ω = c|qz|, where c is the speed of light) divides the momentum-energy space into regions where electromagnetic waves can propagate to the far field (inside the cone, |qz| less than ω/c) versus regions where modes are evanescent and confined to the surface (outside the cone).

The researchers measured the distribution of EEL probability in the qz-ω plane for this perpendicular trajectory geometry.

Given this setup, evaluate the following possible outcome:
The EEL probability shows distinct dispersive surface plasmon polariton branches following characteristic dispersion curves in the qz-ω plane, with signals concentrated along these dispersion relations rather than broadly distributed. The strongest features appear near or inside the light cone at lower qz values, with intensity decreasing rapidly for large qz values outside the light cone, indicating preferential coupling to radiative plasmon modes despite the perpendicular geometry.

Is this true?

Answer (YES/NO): NO